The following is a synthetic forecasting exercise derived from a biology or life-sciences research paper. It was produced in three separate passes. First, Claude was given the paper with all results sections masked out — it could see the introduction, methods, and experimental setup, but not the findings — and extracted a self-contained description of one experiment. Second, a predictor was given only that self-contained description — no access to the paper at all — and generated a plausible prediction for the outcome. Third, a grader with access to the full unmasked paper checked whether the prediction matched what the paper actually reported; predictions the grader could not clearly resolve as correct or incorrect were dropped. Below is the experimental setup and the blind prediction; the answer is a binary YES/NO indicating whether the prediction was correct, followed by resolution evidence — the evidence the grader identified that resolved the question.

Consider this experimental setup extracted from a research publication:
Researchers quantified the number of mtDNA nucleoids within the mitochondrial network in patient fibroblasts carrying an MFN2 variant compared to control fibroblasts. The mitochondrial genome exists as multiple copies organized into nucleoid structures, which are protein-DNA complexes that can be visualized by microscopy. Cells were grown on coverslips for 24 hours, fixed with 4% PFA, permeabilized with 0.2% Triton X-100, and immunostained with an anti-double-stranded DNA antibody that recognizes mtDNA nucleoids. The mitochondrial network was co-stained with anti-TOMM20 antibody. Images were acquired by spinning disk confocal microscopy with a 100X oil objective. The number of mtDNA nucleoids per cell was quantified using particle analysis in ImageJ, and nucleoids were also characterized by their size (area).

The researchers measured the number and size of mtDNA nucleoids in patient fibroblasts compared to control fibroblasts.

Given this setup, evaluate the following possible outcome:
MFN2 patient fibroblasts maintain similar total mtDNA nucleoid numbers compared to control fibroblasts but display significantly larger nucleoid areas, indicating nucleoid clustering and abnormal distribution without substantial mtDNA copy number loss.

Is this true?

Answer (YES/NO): NO